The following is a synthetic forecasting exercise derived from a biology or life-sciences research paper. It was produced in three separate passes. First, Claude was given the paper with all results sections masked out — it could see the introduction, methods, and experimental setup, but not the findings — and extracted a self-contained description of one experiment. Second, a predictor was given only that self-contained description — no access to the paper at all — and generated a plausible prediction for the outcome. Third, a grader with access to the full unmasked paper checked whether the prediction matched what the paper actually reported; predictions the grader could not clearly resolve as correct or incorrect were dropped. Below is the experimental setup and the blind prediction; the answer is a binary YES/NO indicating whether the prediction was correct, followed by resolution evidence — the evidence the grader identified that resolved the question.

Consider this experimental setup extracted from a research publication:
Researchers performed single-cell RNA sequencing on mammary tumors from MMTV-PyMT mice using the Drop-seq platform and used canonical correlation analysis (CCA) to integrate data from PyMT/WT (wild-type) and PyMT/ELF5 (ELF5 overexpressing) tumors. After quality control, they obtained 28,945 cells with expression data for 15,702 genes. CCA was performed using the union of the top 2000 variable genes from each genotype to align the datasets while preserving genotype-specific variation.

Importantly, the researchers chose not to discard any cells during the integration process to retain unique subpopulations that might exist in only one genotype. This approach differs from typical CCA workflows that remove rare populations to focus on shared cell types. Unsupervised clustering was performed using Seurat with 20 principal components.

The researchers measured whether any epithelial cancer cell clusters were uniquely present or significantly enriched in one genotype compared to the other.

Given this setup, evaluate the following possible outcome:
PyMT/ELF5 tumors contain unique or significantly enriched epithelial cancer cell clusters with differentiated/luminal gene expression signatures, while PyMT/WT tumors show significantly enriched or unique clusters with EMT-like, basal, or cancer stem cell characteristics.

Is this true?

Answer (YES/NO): NO